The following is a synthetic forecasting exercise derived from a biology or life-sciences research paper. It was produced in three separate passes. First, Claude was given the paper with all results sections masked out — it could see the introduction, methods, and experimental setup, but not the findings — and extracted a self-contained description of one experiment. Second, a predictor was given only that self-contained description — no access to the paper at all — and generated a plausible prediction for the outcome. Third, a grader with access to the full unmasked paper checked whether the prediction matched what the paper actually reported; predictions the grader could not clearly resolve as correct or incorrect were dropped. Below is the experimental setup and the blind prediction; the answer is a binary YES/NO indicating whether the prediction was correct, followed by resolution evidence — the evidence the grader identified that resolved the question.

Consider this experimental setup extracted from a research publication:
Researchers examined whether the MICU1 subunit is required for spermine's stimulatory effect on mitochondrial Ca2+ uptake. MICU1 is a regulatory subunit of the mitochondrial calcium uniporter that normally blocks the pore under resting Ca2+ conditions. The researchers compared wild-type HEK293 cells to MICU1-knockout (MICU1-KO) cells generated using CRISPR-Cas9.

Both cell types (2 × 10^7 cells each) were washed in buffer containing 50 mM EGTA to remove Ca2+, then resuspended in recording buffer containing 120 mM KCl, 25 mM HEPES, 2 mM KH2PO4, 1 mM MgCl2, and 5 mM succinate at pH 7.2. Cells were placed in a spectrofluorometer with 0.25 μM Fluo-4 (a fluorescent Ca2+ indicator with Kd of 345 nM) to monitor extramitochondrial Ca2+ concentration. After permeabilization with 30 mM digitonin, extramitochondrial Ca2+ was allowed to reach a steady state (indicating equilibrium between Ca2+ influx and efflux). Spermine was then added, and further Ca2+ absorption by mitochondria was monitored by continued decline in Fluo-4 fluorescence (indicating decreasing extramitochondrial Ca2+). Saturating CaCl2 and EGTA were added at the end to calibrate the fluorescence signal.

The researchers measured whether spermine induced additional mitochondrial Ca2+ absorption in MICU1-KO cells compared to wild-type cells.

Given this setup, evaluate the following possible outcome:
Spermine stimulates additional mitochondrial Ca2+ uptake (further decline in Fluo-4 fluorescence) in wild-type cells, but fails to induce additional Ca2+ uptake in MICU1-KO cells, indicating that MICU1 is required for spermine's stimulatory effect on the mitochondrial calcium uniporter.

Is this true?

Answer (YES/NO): YES